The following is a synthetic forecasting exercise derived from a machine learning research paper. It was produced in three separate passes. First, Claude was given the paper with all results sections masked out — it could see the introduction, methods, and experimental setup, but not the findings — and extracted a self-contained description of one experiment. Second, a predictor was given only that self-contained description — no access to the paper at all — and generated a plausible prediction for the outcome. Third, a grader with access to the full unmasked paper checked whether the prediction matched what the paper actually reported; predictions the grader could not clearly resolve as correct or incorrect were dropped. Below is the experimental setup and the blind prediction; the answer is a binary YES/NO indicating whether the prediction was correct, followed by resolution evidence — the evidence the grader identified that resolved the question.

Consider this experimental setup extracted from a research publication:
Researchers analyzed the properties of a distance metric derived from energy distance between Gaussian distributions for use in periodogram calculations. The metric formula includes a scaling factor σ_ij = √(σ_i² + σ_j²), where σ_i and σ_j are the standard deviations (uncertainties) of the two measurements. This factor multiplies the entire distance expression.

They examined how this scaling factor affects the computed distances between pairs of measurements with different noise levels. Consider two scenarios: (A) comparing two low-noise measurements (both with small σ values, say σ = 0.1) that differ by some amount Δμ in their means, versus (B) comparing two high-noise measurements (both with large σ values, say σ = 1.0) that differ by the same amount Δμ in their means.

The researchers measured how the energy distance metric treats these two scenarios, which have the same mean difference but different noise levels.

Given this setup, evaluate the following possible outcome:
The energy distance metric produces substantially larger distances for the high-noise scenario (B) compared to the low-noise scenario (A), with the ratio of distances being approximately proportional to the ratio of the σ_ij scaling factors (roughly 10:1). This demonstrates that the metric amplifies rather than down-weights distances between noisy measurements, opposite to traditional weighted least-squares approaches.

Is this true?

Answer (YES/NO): NO